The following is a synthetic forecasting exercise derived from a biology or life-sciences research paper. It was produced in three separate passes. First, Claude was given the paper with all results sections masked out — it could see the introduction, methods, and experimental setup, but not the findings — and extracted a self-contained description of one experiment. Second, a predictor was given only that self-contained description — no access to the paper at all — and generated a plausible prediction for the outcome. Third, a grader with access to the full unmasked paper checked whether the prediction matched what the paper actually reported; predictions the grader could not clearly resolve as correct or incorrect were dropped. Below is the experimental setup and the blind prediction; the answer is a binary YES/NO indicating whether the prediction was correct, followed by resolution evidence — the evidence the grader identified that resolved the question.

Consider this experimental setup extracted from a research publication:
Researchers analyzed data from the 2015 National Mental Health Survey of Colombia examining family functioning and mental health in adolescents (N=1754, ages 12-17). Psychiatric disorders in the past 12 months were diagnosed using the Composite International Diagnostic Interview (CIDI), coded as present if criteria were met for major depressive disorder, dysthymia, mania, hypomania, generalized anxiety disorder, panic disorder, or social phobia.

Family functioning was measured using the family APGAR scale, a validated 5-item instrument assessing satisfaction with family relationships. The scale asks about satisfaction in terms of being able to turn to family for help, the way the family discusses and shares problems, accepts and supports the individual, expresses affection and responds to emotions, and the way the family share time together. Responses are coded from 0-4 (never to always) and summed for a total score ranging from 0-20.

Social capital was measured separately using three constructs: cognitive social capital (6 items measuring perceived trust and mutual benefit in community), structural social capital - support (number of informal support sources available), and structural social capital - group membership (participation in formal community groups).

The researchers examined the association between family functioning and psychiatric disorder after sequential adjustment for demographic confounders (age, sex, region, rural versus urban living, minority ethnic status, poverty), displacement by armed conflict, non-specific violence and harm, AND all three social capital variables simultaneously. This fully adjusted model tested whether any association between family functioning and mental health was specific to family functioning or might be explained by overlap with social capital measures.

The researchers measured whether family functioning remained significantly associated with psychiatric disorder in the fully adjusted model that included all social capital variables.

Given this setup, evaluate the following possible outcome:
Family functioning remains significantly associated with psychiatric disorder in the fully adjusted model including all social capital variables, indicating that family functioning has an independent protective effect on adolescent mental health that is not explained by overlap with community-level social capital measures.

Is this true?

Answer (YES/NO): YES